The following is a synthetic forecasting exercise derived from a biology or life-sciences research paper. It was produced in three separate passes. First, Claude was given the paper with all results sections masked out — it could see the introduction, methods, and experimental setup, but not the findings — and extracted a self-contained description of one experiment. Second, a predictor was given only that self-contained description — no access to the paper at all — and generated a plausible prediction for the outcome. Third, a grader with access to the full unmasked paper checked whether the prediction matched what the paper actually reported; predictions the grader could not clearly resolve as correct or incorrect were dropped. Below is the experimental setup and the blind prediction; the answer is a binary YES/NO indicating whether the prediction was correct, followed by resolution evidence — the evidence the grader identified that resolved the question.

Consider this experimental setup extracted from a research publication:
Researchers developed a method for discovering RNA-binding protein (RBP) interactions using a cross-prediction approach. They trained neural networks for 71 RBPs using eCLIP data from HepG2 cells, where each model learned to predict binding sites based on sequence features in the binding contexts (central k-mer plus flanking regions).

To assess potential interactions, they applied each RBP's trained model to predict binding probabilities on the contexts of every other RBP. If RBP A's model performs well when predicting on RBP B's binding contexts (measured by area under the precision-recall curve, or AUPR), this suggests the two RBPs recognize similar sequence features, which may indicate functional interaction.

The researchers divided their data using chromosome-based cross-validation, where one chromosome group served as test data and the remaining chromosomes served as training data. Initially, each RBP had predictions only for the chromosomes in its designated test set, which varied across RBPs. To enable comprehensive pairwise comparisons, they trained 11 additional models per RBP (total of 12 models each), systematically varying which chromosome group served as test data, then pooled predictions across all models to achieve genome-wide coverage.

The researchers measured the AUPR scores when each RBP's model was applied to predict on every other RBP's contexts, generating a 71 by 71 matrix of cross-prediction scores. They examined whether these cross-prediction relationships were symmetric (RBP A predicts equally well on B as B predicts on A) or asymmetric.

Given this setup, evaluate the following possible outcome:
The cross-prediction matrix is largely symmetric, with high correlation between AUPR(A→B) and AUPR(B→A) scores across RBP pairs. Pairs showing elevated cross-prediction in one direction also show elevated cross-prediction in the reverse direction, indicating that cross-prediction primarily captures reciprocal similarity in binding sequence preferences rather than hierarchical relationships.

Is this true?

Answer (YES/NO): NO